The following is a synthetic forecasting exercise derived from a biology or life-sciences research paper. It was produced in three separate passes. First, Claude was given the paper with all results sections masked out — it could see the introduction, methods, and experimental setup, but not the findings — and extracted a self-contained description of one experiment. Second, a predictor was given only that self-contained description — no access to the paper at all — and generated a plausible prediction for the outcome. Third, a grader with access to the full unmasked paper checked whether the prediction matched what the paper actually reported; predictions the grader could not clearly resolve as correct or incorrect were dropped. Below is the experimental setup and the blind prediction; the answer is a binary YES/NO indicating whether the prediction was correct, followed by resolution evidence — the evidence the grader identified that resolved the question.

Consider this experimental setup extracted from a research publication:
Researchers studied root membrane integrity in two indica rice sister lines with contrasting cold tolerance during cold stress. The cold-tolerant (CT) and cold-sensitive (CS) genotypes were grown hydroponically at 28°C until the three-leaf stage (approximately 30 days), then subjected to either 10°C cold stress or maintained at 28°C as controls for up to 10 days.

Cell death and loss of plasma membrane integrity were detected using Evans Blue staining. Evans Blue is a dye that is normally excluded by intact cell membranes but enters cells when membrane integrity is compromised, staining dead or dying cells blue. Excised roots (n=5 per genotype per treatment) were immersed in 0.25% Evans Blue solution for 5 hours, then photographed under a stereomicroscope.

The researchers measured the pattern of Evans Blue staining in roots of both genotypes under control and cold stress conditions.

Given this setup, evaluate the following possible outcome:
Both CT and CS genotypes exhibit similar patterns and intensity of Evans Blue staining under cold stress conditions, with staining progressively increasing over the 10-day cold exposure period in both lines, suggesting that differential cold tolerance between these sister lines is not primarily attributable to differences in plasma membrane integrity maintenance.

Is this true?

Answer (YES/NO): NO